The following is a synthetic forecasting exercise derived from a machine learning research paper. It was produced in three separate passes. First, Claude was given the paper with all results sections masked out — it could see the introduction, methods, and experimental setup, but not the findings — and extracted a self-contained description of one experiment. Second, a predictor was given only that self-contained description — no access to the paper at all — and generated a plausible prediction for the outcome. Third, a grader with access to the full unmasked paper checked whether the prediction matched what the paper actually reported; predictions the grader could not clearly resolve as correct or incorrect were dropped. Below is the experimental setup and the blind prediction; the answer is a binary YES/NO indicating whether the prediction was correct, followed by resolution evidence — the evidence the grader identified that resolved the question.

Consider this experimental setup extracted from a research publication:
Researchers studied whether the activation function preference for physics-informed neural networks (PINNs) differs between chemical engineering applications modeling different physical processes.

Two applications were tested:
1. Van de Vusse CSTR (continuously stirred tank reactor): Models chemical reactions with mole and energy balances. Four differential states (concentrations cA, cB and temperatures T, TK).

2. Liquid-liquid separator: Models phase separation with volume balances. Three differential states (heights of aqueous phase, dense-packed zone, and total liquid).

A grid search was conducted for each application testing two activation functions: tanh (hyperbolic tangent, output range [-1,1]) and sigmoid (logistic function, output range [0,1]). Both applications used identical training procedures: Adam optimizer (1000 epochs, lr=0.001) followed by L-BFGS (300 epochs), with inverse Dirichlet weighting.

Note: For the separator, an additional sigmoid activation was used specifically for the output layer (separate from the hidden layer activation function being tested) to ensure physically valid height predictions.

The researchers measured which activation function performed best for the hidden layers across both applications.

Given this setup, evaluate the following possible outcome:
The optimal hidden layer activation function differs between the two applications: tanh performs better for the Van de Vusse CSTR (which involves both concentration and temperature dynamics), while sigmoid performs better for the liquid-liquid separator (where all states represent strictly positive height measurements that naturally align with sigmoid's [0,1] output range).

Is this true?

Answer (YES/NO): NO